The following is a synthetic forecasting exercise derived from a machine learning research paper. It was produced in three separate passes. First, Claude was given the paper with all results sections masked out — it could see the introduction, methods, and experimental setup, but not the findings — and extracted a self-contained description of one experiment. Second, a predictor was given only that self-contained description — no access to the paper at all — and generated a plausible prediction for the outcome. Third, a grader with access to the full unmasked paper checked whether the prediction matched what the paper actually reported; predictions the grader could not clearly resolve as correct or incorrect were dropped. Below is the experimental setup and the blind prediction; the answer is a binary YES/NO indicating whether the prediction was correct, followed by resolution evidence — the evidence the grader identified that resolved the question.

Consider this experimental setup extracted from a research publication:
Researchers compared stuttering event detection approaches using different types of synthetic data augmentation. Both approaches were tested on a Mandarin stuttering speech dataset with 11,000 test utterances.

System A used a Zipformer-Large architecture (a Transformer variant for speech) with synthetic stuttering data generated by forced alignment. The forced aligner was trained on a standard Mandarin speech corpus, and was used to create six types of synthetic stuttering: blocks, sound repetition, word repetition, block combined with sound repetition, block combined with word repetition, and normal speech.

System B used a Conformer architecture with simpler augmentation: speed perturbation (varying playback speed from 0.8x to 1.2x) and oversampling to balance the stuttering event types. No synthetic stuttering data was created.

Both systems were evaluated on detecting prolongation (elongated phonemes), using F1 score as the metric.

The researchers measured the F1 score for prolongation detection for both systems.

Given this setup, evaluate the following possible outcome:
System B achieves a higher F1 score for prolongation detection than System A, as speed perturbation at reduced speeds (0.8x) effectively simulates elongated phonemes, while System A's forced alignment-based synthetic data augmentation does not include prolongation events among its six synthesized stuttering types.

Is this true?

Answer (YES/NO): NO